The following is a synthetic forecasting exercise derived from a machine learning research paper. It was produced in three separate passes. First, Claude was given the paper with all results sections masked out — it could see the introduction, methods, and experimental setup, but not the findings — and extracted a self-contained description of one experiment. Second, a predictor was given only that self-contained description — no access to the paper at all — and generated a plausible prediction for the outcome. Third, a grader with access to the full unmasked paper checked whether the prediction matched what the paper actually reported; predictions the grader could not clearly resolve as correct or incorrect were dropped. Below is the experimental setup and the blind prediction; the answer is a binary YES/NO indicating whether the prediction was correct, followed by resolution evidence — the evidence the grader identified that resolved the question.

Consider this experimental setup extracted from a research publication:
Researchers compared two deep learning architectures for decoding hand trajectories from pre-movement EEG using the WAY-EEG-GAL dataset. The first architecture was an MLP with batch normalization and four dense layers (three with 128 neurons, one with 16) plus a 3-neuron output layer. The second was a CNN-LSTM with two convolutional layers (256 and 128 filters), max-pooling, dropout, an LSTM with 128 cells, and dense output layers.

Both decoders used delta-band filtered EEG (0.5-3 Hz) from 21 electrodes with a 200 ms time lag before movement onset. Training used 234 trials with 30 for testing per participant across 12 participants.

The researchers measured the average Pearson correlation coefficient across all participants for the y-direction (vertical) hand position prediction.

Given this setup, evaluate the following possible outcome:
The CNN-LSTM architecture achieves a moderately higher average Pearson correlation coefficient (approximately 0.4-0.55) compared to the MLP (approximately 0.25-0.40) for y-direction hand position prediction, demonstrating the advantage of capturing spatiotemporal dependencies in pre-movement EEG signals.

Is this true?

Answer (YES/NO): NO